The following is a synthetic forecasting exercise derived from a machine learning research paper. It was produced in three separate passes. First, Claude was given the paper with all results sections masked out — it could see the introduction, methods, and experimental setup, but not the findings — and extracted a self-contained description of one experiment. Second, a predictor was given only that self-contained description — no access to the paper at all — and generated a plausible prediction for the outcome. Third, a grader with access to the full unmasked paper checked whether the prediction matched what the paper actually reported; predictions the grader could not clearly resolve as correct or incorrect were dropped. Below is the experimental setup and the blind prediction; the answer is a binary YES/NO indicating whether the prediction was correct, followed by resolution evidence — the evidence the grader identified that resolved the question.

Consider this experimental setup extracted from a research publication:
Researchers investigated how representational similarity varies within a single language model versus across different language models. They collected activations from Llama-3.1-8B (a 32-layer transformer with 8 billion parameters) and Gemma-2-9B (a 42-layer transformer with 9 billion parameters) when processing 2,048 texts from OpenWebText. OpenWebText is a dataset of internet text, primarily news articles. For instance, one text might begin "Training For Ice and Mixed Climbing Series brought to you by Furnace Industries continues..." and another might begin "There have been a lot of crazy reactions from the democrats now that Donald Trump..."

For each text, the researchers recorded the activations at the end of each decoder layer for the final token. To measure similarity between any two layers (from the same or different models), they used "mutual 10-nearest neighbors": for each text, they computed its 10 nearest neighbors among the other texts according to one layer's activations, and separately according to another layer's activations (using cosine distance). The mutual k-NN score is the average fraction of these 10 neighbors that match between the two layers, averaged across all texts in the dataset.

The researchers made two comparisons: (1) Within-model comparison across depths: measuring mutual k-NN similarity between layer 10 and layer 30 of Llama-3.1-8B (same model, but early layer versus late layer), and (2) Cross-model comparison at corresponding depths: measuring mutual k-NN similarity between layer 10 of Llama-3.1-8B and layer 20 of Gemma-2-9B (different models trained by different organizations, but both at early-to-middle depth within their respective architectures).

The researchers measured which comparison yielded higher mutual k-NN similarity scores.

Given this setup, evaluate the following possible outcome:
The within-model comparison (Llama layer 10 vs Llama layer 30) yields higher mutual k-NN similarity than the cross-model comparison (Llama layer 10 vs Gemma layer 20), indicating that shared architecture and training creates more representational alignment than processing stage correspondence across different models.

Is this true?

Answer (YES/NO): NO